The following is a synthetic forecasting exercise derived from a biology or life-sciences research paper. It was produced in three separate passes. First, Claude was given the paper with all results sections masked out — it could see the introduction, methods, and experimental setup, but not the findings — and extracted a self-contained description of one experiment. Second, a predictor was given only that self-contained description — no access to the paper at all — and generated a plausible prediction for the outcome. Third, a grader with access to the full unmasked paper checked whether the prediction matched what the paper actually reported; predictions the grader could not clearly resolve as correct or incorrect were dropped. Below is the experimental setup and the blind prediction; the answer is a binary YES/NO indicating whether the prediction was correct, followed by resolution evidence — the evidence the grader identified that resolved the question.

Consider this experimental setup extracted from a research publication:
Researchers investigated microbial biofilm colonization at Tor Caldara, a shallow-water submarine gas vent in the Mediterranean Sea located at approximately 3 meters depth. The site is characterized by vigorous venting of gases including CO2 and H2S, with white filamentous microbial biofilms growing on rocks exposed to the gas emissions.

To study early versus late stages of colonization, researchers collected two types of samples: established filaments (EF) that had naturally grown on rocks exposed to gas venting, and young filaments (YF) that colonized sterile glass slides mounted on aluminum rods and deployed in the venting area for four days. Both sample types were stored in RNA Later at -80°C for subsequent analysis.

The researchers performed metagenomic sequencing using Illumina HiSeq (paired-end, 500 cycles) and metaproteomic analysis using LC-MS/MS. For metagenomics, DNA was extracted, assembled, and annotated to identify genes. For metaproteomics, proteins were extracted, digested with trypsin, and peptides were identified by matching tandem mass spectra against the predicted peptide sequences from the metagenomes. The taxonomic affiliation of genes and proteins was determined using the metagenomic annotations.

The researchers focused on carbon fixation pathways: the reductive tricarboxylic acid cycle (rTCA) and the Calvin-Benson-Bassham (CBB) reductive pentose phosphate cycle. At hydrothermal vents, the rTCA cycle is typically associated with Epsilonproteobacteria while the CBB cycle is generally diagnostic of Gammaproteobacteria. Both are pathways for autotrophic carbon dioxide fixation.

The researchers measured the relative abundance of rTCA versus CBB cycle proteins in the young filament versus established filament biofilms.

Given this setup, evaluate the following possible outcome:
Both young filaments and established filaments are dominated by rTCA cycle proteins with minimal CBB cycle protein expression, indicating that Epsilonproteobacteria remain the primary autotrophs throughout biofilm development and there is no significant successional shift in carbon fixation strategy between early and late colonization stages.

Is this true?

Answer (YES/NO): NO